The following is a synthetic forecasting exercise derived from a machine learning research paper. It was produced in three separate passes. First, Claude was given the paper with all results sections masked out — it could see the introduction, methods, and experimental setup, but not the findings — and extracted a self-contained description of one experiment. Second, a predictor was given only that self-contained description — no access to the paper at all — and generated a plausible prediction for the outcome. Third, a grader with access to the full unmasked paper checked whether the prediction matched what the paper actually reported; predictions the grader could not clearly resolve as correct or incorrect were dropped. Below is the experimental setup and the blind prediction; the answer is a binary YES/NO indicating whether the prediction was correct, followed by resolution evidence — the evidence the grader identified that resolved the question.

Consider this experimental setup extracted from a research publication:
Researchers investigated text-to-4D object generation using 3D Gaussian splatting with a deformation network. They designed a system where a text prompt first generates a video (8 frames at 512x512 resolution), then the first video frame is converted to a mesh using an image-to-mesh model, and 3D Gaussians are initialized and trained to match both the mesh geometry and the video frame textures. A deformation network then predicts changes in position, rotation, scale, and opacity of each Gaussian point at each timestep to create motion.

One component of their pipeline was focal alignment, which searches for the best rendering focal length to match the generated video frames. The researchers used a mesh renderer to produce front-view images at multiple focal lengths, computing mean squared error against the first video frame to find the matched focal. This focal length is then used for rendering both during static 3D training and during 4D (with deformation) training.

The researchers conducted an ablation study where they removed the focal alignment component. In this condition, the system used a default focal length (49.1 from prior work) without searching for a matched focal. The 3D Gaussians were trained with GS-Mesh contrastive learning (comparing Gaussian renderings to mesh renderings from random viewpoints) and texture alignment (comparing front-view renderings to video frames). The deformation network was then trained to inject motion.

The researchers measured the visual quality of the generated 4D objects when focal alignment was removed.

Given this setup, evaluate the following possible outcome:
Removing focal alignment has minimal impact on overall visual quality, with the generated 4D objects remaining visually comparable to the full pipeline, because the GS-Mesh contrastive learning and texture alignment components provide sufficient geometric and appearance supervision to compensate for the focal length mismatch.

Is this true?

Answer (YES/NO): NO